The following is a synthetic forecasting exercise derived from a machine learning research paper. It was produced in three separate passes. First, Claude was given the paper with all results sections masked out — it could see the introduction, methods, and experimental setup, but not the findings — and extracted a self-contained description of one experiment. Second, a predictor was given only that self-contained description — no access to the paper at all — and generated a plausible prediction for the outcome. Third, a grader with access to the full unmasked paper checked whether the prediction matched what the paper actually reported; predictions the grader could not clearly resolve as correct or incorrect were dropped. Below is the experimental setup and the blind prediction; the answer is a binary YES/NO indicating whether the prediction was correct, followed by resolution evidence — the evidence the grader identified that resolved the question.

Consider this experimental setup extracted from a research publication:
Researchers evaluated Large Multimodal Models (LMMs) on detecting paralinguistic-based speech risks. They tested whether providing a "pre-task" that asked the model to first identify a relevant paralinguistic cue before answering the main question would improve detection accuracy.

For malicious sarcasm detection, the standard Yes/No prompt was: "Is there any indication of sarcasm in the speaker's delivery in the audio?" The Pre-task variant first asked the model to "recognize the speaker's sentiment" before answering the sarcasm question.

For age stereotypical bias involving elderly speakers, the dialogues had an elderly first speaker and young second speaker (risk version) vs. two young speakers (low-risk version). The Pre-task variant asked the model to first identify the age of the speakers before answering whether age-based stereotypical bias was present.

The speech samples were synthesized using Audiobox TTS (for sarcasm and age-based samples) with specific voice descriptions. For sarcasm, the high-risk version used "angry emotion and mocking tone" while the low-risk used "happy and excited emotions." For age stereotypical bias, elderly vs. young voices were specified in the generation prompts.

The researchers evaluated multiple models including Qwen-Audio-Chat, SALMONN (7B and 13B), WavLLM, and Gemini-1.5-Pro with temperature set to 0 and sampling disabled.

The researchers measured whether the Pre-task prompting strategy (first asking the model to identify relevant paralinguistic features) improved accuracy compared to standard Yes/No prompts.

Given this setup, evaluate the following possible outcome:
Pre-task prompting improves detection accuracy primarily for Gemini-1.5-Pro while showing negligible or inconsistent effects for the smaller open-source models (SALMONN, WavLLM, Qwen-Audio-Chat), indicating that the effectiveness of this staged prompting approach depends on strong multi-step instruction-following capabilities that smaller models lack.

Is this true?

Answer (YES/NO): NO